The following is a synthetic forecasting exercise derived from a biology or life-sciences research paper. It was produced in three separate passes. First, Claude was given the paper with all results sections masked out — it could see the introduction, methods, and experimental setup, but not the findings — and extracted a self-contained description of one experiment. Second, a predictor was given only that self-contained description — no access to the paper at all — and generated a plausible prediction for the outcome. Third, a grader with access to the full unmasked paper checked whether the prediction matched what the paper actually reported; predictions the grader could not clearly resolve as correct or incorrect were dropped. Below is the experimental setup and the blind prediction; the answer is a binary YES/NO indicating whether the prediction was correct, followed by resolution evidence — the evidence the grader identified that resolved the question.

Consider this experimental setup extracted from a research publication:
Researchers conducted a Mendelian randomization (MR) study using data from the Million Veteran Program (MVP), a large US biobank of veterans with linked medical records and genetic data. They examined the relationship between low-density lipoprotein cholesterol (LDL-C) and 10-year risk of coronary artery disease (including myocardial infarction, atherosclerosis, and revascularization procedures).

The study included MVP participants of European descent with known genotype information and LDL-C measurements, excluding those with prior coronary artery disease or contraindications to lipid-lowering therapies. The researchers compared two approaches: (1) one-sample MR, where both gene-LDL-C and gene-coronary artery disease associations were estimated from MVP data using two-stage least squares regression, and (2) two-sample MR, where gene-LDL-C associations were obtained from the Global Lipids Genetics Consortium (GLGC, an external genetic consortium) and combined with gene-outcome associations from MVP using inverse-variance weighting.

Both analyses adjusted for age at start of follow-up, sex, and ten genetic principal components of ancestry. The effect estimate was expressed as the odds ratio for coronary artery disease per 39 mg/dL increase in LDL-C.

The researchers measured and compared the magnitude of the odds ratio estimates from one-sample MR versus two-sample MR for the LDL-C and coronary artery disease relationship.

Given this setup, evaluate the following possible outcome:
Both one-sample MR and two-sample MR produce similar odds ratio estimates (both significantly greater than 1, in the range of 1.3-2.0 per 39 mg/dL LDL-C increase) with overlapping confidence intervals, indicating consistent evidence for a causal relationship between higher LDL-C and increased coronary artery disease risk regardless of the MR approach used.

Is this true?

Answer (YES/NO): NO